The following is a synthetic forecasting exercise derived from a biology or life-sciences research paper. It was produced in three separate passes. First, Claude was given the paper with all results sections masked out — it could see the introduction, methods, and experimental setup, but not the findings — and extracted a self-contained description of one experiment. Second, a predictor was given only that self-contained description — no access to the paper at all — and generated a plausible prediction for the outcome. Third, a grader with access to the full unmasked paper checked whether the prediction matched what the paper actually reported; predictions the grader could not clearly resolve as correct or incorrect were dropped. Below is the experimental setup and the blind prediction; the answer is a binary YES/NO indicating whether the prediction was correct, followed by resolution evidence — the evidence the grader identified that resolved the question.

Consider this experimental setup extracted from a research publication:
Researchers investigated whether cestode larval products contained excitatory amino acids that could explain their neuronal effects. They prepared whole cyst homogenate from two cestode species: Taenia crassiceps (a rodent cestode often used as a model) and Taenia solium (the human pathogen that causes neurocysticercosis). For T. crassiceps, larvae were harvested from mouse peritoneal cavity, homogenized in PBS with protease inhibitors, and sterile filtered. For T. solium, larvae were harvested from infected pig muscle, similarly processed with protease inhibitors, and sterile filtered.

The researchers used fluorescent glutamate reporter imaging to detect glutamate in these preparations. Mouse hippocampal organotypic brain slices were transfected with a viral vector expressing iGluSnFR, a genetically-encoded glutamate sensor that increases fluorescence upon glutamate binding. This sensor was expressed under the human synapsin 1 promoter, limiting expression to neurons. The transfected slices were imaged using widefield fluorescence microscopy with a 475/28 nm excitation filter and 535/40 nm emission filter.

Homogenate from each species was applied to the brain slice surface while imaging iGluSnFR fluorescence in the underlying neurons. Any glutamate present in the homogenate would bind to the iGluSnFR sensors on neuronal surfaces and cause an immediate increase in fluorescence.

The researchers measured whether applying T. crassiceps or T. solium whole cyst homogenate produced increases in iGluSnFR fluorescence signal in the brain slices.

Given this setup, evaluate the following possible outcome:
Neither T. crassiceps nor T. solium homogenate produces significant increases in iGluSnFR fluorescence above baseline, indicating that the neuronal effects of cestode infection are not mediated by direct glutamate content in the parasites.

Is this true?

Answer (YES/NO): NO